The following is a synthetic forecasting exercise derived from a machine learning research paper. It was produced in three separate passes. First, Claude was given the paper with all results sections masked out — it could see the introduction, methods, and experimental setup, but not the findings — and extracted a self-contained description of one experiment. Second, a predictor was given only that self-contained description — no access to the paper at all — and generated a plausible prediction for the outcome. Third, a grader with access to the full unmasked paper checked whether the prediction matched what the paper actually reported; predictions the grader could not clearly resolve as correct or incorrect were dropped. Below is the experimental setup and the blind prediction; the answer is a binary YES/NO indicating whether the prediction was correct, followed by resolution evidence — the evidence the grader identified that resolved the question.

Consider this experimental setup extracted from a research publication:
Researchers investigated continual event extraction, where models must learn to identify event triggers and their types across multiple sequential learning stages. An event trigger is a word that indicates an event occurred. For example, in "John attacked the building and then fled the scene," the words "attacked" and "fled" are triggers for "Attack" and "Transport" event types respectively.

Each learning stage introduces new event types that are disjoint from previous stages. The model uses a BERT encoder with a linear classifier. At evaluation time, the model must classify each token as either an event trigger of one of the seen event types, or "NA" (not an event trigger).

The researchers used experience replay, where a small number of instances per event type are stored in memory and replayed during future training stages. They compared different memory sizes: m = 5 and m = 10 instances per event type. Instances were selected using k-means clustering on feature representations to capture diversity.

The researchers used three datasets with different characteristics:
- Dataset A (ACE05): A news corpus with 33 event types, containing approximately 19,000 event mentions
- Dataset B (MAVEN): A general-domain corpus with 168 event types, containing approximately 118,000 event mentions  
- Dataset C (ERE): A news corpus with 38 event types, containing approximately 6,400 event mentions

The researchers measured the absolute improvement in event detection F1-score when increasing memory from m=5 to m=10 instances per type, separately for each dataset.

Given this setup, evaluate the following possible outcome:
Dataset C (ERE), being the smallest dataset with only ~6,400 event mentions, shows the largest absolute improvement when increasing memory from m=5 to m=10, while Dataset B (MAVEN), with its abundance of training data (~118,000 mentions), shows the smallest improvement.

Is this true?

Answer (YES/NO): YES